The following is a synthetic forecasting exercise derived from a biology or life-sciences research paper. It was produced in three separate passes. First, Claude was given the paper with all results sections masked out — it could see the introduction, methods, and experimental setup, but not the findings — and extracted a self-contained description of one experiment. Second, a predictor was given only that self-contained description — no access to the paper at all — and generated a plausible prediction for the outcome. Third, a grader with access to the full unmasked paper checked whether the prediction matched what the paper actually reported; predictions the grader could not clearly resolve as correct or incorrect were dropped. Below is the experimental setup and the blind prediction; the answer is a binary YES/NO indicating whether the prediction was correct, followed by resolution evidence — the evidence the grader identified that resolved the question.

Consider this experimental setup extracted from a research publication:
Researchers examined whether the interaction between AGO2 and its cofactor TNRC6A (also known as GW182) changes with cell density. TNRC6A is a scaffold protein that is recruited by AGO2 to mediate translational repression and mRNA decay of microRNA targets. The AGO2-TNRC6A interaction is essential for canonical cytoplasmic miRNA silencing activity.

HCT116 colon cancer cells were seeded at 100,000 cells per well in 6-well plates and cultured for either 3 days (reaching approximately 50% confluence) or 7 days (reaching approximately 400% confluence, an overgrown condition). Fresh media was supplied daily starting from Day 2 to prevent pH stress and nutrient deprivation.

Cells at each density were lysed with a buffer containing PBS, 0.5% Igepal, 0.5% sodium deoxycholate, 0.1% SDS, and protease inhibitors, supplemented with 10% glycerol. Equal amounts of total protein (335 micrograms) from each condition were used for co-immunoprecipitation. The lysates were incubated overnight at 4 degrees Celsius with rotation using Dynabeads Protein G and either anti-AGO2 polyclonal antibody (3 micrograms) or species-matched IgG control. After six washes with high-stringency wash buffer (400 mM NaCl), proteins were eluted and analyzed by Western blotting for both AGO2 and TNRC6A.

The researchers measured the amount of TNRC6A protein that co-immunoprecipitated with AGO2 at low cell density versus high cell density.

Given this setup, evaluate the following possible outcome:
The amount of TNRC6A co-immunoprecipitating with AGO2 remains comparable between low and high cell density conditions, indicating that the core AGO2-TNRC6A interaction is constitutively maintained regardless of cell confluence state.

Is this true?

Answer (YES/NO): NO